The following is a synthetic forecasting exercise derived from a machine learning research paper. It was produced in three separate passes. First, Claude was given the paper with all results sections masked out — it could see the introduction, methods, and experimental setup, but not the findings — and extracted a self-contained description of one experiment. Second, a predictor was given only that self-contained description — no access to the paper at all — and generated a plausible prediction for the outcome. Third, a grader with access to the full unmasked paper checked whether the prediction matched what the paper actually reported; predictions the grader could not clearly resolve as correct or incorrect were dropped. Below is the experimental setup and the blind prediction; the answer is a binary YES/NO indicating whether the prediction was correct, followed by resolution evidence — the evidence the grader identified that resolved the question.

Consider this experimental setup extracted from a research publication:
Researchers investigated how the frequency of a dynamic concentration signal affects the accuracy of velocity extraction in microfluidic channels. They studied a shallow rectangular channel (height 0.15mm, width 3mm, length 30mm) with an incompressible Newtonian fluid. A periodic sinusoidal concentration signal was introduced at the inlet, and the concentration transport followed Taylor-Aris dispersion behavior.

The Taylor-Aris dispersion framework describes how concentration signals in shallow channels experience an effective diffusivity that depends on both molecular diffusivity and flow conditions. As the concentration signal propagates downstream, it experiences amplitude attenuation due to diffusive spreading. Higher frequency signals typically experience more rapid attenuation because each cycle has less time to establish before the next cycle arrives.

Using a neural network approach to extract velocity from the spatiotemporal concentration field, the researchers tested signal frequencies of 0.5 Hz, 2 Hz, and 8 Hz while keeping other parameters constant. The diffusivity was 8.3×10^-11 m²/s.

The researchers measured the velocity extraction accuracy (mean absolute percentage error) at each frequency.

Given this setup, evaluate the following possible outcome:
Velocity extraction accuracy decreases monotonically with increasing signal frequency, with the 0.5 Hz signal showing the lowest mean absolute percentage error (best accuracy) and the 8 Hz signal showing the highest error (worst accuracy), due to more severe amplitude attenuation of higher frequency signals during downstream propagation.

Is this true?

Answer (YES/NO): NO